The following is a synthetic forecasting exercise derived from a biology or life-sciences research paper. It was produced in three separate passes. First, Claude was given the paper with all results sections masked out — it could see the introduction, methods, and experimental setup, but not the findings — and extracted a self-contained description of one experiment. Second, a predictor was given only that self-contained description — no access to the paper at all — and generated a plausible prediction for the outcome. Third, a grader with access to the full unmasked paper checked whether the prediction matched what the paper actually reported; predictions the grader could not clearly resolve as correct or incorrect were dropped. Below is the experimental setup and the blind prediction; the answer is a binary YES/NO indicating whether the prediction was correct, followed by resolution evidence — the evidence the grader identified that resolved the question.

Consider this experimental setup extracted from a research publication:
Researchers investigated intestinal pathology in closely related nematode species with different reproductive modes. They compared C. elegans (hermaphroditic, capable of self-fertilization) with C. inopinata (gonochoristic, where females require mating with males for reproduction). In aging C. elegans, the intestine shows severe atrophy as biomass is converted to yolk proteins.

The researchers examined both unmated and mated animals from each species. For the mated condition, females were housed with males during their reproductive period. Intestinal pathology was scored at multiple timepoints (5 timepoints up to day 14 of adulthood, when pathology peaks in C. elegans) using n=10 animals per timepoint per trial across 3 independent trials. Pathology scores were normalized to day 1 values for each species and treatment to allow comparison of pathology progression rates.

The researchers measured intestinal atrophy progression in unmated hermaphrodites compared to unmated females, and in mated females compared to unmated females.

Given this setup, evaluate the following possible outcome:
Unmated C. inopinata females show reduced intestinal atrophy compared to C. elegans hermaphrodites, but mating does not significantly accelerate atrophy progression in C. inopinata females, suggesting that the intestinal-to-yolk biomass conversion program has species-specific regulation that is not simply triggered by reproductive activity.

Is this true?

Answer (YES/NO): NO